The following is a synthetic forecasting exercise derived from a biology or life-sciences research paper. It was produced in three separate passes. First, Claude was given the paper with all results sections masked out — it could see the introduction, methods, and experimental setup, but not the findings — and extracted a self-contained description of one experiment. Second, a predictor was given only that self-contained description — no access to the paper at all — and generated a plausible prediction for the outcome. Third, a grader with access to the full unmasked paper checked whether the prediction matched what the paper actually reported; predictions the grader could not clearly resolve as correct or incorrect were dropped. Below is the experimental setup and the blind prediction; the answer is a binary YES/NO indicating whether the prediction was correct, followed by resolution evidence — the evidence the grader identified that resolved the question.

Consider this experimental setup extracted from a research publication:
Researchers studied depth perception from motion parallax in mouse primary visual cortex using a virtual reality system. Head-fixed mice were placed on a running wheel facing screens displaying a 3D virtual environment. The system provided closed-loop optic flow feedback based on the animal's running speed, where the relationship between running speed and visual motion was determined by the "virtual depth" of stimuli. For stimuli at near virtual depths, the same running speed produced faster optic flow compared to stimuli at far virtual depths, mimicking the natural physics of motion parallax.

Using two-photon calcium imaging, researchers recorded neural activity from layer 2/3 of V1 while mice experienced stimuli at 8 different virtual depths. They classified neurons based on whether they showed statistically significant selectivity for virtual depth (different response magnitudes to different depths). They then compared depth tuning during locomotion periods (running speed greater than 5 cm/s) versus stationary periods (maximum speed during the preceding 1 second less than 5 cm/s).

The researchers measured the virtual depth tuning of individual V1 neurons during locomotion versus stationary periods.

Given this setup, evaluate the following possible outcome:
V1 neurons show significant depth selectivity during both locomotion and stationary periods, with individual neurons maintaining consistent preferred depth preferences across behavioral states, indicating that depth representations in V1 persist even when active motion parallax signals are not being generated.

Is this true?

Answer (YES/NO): NO